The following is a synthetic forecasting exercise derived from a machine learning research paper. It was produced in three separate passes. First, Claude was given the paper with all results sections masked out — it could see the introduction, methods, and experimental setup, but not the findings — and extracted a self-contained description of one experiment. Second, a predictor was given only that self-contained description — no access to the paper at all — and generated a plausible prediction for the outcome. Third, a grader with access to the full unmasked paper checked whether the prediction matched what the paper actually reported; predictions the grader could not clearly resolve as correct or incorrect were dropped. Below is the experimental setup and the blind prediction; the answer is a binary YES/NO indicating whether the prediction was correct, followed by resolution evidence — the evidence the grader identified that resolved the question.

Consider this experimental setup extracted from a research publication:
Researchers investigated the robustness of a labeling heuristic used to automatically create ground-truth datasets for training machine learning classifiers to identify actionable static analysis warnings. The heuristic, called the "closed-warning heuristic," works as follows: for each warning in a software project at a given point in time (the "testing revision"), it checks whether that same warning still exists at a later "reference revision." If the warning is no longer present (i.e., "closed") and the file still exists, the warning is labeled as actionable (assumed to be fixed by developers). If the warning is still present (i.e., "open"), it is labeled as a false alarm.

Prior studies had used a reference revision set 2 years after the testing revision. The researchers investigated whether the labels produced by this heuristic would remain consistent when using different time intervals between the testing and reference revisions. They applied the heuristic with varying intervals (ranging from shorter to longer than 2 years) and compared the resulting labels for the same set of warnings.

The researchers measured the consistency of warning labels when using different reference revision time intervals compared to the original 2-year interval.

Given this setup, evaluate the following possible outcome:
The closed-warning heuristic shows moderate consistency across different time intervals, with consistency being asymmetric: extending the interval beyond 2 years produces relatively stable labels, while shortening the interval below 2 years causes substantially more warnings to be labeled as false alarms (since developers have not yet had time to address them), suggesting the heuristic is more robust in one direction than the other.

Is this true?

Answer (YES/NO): NO